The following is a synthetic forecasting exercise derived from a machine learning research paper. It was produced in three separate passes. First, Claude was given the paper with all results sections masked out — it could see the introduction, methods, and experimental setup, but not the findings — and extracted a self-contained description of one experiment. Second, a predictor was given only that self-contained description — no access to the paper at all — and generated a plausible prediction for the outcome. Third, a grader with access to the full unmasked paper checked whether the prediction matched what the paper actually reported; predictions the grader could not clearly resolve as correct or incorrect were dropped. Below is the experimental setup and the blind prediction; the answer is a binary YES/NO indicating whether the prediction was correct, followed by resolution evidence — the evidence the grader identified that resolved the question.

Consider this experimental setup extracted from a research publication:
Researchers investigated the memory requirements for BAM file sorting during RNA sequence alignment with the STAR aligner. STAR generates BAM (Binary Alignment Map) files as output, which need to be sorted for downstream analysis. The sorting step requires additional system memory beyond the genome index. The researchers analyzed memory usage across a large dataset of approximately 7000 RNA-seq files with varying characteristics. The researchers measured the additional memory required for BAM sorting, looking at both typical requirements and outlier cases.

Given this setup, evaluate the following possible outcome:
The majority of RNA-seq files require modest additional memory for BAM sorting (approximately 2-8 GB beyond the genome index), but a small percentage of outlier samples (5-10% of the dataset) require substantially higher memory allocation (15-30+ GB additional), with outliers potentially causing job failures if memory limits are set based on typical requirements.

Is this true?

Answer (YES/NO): NO